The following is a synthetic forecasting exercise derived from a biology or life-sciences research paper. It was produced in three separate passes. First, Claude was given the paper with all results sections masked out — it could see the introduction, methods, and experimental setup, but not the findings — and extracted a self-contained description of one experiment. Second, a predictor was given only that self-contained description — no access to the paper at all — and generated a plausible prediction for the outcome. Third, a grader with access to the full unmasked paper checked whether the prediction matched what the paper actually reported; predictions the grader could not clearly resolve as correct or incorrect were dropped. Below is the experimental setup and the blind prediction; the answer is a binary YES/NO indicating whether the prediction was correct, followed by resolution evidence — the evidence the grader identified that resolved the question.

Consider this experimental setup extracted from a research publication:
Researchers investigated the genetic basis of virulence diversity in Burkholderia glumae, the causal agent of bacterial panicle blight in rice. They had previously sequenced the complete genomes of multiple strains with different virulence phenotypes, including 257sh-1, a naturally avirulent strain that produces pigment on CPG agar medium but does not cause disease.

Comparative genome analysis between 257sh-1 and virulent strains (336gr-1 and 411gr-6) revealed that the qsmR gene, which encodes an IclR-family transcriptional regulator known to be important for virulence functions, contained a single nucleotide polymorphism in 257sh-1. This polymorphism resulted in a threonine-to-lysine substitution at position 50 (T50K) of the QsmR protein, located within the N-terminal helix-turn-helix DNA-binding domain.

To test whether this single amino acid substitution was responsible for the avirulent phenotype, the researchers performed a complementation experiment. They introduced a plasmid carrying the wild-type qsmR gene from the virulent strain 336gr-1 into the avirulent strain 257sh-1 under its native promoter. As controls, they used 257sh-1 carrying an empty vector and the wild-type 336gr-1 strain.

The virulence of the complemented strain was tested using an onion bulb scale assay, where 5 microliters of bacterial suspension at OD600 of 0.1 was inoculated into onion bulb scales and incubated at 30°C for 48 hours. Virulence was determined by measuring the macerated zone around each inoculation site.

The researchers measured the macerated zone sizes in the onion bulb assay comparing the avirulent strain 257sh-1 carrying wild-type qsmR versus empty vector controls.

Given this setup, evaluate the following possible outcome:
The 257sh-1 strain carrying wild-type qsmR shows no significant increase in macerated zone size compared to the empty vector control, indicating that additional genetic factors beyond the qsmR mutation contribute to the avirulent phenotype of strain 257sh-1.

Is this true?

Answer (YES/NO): NO